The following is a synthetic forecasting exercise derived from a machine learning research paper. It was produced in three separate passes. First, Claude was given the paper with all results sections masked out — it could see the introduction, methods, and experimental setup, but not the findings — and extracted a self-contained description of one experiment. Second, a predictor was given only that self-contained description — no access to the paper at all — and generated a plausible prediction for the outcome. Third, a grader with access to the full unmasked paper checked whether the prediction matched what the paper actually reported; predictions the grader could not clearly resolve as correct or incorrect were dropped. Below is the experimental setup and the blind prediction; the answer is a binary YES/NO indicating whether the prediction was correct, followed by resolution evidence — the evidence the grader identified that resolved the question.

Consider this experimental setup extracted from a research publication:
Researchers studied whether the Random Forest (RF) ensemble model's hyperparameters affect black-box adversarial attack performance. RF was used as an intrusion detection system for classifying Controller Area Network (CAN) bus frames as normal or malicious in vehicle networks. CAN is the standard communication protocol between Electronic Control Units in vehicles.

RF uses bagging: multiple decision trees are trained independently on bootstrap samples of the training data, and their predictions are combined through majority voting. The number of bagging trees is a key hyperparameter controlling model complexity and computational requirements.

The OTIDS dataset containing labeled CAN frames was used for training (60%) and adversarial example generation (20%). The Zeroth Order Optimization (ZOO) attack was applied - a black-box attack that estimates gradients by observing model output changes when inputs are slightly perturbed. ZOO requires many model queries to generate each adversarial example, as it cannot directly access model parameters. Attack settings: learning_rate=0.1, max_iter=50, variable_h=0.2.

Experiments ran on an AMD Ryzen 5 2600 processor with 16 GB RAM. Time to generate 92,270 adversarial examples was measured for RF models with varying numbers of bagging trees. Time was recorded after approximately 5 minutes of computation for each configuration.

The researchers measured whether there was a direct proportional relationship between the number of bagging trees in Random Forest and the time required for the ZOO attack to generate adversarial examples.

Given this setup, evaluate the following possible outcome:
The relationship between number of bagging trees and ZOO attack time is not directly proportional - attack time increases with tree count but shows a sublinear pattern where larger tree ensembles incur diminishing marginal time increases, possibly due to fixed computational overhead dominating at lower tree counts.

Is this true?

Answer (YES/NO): NO